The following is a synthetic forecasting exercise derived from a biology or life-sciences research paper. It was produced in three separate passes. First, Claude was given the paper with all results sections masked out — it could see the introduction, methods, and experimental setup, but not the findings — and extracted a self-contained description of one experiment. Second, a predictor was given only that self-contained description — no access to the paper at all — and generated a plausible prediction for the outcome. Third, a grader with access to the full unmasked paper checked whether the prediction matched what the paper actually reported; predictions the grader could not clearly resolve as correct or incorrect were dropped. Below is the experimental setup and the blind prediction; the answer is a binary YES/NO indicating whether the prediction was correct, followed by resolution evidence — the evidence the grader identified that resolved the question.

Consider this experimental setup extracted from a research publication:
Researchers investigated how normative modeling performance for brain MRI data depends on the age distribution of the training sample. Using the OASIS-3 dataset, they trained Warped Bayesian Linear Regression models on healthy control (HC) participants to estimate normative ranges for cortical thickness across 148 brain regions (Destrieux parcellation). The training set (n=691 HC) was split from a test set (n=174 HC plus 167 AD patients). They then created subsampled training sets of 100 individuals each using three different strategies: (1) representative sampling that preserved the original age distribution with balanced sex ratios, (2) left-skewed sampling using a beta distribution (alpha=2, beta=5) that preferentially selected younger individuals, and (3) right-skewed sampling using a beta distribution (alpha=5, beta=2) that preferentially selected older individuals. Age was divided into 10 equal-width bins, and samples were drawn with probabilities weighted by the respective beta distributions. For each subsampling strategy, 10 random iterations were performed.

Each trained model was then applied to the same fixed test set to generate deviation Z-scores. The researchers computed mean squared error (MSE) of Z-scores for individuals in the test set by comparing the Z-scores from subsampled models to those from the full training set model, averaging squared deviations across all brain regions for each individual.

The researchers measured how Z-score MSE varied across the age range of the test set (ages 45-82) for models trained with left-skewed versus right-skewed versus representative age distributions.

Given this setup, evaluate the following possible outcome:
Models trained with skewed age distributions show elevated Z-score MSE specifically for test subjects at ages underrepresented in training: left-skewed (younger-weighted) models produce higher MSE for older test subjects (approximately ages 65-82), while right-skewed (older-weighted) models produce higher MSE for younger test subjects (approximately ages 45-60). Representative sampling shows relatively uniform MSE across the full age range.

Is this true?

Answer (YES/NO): NO